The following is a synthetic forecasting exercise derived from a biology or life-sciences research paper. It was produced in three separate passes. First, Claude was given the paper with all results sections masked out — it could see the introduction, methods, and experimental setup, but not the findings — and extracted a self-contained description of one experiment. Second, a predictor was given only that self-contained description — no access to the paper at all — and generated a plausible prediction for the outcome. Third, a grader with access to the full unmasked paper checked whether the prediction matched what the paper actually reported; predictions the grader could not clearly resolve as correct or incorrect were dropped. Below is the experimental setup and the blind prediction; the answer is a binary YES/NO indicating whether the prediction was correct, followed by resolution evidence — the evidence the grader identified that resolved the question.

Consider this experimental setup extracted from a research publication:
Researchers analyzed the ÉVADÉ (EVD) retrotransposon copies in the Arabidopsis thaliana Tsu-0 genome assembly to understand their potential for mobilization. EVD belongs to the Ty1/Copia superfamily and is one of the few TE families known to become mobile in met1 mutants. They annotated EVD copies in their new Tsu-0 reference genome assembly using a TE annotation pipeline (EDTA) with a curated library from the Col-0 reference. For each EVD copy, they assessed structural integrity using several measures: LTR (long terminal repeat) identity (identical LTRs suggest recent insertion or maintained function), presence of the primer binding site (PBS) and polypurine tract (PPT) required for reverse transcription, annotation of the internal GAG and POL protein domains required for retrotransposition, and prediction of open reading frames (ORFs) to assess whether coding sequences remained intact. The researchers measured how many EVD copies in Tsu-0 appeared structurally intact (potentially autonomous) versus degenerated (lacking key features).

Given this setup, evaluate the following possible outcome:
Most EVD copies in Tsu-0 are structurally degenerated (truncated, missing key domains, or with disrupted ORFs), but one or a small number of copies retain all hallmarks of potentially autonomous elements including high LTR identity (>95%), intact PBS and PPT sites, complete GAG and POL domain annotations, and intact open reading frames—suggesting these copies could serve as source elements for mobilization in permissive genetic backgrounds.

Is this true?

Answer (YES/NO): NO